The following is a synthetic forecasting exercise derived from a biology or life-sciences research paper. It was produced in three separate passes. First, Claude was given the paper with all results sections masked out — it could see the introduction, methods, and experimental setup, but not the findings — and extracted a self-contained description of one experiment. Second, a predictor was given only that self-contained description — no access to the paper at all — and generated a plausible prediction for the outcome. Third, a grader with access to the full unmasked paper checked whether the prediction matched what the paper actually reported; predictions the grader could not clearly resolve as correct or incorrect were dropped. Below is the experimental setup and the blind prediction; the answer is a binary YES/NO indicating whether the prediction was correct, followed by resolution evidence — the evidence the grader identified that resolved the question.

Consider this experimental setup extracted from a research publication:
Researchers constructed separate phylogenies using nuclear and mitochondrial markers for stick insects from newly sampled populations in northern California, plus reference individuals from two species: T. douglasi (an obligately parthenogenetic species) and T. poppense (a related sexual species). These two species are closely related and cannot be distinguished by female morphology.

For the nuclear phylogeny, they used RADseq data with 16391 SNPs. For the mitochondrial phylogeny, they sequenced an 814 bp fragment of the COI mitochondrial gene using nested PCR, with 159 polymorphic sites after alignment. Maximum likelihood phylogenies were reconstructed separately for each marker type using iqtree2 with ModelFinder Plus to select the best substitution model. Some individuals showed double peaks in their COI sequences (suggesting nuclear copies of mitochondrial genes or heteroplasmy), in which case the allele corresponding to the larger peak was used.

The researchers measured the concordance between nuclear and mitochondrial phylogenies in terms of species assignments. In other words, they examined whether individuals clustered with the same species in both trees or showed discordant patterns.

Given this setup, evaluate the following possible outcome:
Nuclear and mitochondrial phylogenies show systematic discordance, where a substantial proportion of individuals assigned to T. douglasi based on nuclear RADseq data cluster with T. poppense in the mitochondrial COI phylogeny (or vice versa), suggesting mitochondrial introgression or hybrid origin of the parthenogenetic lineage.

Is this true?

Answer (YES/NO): YES